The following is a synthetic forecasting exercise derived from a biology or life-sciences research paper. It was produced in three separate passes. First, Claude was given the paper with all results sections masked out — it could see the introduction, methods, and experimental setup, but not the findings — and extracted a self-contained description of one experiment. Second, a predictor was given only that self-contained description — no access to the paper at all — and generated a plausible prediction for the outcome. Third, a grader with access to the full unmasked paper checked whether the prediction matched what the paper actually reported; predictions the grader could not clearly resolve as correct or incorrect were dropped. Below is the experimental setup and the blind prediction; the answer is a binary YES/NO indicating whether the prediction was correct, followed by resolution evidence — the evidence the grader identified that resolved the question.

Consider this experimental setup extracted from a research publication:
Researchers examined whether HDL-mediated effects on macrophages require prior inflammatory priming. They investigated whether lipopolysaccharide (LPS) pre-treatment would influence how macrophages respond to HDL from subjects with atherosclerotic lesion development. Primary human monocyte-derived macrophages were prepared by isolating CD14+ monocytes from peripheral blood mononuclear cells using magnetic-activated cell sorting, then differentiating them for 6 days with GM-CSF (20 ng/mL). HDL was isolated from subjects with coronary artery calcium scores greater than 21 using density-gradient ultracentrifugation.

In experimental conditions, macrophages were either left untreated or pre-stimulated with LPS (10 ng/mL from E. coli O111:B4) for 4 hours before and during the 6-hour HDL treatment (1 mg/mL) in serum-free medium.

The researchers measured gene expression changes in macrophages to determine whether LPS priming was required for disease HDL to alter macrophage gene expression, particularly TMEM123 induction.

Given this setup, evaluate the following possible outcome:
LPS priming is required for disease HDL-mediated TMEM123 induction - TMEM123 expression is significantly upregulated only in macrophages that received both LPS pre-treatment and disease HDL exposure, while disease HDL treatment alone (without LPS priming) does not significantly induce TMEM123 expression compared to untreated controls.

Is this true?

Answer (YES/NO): NO